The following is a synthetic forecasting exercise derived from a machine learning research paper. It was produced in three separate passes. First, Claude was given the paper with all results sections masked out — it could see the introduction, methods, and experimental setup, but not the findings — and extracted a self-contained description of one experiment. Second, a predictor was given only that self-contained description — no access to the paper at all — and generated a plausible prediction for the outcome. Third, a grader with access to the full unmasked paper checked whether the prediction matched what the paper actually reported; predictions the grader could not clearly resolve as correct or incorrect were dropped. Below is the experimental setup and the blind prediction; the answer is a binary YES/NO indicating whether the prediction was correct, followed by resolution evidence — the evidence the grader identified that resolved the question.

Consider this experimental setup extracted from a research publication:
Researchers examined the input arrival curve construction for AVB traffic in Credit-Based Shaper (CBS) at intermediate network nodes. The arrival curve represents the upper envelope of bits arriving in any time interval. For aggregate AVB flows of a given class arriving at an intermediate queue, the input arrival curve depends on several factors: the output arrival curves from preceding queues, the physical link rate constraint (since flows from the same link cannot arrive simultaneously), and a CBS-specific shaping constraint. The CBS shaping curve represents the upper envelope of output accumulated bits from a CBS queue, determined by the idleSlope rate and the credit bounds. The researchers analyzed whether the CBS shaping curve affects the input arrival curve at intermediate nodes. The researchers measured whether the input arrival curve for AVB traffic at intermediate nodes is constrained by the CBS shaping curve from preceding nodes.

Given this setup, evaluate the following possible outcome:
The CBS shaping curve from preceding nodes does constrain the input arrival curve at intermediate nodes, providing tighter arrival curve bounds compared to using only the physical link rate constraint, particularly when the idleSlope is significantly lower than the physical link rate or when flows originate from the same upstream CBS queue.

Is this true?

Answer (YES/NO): YES